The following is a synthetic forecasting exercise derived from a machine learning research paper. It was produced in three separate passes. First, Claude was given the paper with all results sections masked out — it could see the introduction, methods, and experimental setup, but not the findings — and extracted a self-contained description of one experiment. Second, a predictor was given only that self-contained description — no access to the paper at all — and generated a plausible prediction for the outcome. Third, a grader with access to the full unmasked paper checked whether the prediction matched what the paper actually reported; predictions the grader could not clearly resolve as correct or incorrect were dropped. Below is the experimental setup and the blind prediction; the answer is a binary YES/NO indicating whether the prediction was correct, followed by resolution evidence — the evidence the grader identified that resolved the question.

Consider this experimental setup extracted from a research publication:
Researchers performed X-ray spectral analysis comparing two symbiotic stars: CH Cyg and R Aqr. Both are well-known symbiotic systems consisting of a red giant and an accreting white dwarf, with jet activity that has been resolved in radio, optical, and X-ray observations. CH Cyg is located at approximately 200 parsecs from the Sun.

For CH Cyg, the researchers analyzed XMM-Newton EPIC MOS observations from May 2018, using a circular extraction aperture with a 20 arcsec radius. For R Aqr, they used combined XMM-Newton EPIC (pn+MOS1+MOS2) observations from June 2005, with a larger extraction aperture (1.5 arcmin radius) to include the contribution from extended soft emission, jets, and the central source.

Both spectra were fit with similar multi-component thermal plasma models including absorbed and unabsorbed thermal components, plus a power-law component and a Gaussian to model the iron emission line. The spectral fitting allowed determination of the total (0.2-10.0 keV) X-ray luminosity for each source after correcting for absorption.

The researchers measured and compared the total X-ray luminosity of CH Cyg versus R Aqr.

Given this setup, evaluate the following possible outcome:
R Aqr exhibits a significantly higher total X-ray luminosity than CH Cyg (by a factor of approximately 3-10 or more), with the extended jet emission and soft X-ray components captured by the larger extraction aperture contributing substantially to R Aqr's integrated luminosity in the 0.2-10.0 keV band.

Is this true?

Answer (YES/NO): NO